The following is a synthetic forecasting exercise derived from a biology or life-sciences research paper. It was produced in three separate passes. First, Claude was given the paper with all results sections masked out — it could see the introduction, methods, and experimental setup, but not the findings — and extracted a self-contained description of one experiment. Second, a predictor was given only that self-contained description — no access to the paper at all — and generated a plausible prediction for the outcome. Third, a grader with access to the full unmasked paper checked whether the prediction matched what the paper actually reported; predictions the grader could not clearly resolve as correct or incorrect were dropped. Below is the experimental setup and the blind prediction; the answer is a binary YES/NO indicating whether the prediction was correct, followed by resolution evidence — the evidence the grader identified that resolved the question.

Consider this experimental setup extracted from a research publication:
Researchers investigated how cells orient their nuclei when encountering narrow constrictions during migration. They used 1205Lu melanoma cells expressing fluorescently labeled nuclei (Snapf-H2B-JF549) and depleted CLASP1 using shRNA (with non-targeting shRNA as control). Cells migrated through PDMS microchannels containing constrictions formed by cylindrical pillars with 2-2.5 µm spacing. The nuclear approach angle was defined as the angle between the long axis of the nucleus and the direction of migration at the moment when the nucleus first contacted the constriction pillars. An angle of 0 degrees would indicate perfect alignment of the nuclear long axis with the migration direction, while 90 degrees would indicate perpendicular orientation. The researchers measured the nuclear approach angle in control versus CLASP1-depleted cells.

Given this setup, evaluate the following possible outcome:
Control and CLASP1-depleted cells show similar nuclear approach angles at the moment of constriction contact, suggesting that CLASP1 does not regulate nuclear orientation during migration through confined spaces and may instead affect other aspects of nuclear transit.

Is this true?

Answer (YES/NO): NO